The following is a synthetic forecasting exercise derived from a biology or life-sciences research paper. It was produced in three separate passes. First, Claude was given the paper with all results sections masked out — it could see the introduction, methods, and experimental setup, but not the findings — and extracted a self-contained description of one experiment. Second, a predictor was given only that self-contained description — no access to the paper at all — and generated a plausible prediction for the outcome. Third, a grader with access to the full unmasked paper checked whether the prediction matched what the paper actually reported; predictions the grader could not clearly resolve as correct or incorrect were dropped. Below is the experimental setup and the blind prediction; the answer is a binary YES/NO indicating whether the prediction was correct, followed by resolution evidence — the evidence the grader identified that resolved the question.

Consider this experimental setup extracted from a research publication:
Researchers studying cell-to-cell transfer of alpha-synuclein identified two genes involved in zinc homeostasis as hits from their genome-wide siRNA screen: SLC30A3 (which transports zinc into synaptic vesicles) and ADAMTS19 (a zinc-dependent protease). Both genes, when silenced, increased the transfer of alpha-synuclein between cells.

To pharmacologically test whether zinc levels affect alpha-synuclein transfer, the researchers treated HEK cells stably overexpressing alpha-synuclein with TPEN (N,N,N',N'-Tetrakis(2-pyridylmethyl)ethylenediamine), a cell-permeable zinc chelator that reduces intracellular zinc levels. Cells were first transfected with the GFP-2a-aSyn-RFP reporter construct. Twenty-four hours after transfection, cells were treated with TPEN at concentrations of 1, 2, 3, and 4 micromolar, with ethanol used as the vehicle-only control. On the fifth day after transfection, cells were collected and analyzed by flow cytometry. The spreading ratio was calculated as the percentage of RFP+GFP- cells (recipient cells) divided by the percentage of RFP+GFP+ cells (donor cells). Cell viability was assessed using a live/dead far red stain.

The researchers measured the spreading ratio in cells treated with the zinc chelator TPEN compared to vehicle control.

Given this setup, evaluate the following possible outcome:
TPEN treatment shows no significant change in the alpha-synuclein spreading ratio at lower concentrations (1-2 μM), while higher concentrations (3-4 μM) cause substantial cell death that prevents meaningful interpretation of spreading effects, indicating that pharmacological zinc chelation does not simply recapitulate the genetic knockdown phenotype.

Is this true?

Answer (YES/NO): NO